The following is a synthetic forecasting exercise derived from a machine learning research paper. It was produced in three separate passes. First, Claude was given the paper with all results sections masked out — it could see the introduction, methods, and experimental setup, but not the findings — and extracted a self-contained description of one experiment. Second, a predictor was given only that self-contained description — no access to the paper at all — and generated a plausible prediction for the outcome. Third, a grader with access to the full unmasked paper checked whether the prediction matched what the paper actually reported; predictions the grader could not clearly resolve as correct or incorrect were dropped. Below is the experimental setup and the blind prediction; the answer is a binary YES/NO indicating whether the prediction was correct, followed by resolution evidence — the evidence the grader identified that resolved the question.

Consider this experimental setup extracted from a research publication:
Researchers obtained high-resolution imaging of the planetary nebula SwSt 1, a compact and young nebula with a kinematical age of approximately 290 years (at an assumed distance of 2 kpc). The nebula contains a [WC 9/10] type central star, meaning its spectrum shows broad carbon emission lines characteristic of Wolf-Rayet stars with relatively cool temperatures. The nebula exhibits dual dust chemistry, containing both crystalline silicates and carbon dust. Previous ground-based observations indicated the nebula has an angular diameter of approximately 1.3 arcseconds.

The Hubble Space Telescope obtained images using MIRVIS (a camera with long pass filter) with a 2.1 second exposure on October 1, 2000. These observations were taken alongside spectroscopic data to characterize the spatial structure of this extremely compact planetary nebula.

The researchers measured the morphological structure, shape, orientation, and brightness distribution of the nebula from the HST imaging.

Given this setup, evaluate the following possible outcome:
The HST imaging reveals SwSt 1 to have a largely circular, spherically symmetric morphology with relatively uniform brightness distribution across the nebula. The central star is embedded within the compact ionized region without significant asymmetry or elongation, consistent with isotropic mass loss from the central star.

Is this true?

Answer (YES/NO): NO